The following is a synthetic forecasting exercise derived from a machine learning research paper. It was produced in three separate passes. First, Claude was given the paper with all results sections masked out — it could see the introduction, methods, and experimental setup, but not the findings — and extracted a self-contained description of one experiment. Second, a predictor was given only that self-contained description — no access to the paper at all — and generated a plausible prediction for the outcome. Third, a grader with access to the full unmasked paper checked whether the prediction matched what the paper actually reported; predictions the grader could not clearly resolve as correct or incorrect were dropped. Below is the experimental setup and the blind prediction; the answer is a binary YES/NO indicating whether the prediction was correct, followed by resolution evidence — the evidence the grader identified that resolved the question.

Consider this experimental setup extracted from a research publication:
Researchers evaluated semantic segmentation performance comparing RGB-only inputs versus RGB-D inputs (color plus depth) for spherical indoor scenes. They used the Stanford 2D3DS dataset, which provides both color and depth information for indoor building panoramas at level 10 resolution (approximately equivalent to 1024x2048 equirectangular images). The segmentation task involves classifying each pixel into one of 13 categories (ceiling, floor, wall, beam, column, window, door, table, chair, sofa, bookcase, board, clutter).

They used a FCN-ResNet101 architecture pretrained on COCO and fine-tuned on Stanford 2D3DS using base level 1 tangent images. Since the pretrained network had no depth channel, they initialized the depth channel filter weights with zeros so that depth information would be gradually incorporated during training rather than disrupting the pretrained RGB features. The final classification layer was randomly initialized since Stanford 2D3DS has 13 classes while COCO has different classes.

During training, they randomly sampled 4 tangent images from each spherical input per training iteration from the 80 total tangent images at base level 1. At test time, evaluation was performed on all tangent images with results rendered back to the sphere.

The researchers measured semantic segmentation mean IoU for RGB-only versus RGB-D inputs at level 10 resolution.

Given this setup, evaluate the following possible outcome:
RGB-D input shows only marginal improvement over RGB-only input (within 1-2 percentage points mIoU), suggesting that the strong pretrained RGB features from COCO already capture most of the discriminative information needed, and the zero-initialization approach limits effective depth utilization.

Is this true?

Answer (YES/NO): NO